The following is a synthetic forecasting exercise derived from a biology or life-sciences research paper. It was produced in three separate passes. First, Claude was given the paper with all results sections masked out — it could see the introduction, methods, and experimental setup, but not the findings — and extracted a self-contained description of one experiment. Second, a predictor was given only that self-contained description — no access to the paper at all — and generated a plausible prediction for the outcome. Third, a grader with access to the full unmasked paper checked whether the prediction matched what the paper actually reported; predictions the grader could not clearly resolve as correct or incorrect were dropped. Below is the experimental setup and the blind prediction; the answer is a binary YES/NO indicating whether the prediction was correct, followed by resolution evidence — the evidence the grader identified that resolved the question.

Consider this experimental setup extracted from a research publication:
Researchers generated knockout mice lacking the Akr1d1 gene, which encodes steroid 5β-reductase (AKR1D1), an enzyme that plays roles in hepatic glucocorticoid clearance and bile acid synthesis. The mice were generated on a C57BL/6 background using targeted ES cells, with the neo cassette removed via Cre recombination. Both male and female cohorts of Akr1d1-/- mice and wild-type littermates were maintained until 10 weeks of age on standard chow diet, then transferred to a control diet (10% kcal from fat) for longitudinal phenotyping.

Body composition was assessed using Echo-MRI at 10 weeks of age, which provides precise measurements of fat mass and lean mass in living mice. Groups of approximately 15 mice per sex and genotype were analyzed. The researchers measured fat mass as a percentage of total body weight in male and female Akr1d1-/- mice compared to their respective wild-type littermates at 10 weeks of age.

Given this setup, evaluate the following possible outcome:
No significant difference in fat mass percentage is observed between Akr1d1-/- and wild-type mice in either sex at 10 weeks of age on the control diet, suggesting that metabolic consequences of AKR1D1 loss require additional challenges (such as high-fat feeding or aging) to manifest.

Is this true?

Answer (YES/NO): YES